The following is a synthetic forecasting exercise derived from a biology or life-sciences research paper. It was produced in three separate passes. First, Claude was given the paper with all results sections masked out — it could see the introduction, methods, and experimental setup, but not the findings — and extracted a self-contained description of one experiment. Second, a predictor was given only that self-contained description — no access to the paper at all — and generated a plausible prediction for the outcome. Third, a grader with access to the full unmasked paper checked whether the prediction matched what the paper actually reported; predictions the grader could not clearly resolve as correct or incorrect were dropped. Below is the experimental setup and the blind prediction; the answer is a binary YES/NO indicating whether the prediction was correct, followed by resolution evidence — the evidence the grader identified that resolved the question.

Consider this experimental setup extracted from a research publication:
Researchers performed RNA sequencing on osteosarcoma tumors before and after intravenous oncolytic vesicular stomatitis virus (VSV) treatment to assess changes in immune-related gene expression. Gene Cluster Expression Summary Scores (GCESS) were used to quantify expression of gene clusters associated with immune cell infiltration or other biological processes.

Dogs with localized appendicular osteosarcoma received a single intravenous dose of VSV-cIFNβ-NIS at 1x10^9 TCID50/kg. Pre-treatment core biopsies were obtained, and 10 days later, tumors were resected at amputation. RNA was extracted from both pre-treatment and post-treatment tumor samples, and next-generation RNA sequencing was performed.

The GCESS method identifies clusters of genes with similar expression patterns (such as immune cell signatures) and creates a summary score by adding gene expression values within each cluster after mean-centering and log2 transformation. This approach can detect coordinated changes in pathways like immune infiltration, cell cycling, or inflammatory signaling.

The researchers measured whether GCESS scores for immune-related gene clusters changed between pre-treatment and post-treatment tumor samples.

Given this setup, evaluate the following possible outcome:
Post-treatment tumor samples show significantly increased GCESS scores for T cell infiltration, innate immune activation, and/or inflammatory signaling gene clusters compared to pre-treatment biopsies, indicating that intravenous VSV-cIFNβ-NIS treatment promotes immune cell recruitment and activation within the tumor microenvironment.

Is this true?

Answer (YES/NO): NO